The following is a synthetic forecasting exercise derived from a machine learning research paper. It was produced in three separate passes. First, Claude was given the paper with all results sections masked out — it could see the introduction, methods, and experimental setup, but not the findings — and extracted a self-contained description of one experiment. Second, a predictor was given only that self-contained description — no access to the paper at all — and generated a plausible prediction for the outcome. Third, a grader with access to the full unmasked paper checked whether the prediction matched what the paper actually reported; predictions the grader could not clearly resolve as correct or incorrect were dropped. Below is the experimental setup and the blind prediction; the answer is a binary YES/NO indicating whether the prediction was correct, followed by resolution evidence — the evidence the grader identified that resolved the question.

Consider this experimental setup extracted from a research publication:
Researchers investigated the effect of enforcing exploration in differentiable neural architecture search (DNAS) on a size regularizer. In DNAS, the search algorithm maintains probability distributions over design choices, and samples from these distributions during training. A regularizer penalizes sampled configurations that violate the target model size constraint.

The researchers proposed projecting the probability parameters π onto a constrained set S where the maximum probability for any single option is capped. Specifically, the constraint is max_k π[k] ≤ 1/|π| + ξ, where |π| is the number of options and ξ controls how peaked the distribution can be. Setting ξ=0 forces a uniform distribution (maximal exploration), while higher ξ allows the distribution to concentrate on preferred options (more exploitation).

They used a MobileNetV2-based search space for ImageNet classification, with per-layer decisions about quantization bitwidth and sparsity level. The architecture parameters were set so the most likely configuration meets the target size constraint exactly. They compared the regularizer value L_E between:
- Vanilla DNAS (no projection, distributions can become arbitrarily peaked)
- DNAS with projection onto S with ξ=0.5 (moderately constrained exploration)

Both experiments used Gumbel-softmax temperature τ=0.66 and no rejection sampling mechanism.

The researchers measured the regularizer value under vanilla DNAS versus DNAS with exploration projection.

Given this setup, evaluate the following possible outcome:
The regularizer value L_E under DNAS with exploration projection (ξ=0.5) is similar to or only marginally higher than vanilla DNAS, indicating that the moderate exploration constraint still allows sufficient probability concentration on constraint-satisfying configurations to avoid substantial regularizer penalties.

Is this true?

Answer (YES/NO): NO